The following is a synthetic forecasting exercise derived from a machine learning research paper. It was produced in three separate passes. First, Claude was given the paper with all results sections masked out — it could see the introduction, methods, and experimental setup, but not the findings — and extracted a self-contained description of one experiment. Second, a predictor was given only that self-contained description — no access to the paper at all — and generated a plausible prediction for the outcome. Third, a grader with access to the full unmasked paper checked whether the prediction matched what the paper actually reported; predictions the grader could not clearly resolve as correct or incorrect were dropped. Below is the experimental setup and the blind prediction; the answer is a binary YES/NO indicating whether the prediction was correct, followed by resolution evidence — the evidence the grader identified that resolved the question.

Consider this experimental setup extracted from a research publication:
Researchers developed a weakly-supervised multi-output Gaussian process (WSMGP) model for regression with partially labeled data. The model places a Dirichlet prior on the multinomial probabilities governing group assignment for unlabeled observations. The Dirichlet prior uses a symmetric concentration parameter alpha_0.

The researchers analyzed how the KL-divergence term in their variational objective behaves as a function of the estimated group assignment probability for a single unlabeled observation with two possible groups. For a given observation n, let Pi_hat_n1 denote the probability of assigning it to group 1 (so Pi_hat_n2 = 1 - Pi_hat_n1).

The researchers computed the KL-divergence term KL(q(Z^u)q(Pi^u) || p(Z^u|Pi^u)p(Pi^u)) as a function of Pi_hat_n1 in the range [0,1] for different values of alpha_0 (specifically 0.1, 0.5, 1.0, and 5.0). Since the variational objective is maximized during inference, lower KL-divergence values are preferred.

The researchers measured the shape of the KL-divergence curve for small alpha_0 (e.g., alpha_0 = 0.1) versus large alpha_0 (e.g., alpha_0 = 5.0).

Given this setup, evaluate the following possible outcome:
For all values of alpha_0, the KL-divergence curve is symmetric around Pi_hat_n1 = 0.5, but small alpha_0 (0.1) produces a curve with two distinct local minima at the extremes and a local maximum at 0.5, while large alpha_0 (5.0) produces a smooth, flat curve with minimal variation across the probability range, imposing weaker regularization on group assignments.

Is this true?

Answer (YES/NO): NO